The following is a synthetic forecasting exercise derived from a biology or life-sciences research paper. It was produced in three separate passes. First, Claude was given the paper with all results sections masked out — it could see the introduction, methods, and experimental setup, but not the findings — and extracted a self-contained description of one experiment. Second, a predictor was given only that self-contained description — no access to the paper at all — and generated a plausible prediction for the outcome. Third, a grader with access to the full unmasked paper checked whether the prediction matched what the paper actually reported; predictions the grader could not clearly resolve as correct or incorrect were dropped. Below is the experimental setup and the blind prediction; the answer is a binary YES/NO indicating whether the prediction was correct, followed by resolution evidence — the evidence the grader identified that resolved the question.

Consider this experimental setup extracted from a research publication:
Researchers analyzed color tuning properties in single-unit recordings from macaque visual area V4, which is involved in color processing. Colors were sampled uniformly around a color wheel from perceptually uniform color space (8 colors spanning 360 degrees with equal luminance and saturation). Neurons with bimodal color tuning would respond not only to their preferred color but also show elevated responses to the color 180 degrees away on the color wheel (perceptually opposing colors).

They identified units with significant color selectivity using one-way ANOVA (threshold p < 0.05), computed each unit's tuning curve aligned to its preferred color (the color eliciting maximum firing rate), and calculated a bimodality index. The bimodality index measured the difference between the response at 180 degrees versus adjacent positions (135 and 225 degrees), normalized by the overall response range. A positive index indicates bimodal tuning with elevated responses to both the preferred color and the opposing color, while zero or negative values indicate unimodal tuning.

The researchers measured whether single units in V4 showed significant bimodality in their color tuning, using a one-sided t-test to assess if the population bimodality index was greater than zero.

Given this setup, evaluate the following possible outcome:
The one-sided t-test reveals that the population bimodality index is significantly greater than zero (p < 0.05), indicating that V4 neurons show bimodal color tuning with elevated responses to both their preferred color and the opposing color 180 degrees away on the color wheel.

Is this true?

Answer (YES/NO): NO